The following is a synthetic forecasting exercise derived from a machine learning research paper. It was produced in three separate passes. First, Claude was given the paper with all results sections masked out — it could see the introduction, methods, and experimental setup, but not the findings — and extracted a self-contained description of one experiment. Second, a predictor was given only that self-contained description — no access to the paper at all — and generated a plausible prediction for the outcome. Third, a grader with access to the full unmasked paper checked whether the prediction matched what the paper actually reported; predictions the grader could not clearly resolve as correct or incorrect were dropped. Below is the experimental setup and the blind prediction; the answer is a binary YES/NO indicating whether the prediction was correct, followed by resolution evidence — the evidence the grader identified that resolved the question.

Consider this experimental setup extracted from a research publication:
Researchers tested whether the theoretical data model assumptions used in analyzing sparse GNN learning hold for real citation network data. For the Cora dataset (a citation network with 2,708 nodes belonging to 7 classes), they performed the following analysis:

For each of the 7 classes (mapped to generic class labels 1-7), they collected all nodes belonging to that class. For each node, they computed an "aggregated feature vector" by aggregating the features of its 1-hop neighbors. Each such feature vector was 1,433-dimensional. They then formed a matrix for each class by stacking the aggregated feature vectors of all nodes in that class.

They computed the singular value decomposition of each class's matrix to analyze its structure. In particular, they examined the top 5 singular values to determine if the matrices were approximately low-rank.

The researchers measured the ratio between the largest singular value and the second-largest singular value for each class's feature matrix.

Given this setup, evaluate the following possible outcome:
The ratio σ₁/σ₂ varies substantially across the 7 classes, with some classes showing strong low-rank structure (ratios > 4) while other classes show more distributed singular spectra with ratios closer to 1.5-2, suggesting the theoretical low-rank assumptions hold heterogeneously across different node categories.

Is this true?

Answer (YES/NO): NO